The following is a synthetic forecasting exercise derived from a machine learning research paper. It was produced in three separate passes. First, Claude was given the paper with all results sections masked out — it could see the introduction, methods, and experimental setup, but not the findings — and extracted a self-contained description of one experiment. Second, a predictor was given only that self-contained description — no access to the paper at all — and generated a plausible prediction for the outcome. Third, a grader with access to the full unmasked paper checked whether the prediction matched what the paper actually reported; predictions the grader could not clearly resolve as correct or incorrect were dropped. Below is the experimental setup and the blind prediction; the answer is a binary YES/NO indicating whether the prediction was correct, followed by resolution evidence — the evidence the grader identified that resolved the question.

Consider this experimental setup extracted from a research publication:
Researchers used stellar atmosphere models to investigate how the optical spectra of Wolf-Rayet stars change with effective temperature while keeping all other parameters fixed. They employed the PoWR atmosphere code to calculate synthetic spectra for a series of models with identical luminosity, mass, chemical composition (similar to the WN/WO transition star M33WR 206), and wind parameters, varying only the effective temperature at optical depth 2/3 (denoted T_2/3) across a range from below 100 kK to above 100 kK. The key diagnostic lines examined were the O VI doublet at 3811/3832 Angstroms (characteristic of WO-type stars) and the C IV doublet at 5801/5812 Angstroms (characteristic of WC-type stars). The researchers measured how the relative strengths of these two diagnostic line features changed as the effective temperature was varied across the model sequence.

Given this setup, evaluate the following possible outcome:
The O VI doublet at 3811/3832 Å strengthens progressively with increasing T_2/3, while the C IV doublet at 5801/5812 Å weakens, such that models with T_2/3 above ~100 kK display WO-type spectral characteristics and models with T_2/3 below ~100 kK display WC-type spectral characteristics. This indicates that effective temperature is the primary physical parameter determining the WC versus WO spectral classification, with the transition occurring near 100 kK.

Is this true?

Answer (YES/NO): YES